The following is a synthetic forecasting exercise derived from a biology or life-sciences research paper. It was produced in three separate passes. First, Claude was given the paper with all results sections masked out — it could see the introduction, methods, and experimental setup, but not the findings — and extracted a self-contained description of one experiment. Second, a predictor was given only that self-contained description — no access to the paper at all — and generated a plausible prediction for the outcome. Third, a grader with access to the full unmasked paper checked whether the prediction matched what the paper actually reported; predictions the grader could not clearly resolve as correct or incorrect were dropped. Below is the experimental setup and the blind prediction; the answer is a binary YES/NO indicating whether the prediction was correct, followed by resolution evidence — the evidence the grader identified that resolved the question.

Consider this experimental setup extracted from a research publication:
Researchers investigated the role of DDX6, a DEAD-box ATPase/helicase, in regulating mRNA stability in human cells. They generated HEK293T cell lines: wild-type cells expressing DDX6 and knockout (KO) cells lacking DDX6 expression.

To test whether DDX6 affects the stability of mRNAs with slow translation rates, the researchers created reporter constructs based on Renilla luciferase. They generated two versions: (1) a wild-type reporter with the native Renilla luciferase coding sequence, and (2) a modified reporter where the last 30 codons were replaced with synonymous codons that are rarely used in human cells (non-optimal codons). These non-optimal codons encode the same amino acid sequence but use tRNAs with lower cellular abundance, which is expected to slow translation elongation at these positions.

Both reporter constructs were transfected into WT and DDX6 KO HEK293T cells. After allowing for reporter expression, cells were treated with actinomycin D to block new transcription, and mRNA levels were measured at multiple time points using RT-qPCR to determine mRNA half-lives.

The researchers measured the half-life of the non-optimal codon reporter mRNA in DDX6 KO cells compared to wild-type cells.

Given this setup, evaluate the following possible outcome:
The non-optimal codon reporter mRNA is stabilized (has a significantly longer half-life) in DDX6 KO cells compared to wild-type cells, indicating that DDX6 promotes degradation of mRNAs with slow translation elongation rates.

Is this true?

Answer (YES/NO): YES